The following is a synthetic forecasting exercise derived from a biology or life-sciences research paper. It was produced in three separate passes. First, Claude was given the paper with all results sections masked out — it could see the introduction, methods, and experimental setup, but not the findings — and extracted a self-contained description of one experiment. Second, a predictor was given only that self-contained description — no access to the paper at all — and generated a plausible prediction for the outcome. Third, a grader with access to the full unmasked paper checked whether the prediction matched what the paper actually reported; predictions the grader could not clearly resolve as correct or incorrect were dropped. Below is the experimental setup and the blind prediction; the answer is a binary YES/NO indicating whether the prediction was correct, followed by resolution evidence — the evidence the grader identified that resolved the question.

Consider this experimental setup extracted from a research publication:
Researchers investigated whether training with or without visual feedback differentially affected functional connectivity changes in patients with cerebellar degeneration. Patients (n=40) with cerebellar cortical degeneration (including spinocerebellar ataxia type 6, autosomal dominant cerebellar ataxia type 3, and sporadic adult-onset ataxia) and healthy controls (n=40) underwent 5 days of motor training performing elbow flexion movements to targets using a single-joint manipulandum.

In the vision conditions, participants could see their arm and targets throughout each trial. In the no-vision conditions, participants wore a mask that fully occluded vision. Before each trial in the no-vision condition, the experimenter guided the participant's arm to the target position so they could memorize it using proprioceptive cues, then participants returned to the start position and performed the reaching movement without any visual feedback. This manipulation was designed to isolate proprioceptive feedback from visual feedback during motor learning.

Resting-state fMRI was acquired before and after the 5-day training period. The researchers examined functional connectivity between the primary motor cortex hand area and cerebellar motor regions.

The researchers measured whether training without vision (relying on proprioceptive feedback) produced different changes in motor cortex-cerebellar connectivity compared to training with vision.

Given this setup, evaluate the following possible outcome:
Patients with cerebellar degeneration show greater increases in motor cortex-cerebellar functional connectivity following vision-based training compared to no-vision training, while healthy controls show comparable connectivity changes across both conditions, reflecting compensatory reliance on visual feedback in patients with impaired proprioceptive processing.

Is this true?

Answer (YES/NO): NO